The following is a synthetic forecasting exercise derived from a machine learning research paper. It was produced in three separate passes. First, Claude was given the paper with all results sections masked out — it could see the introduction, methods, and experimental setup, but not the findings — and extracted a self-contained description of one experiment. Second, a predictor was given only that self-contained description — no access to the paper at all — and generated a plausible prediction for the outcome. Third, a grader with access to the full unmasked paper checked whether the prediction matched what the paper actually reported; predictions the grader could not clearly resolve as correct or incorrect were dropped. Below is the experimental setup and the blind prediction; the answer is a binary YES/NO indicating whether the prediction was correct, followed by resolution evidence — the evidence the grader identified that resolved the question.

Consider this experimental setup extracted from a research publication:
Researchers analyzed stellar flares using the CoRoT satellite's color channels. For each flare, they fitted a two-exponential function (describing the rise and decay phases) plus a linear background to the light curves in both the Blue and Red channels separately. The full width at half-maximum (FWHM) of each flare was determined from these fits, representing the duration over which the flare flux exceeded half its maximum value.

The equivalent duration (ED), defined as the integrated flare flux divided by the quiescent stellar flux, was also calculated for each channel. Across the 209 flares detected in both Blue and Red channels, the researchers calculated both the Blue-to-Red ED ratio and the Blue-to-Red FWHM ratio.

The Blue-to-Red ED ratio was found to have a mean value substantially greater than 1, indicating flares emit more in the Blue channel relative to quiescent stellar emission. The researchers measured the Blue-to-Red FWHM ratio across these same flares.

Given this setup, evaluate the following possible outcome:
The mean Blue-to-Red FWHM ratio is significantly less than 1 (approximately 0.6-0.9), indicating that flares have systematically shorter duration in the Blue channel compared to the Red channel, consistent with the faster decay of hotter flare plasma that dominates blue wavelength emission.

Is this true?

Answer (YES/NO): NO